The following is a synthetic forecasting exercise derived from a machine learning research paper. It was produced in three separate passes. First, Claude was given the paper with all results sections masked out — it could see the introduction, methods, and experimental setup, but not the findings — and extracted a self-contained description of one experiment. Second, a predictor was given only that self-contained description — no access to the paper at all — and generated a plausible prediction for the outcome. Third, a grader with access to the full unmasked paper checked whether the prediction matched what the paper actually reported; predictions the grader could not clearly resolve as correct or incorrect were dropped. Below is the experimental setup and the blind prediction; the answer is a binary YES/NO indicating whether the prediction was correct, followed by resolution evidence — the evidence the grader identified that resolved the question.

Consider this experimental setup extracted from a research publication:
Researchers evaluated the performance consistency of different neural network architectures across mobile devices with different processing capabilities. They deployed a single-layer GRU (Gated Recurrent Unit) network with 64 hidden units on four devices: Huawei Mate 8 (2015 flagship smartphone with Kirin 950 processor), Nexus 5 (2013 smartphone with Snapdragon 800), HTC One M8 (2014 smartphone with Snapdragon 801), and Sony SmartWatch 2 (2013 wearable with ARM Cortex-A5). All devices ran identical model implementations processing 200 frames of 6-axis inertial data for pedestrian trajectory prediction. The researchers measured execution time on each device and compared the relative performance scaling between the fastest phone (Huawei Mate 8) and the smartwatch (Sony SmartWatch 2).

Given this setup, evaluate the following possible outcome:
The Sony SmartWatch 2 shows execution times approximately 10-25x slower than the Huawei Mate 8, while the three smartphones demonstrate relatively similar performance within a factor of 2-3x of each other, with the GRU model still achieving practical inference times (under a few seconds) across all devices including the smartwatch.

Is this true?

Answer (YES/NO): YES